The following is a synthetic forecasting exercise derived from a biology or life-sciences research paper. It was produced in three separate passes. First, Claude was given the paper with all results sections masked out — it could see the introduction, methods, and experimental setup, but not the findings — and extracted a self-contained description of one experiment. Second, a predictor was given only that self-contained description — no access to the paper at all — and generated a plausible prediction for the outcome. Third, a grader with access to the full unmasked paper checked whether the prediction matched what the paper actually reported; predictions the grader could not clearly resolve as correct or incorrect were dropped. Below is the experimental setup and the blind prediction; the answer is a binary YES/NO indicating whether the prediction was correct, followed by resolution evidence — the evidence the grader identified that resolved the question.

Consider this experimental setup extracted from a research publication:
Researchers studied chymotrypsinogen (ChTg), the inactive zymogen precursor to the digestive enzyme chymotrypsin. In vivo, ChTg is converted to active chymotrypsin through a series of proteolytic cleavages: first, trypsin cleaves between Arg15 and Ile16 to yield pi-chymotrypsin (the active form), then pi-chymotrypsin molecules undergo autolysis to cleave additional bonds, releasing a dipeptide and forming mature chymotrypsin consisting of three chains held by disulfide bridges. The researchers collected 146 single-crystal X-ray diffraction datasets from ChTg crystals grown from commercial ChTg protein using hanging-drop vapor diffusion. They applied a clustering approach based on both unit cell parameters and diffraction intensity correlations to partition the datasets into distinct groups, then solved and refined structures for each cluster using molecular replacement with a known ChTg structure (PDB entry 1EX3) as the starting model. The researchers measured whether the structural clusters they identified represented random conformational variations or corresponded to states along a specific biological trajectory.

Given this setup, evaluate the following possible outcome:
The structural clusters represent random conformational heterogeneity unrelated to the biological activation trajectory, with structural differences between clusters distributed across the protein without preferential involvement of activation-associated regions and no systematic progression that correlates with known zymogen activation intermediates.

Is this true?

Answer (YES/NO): NO